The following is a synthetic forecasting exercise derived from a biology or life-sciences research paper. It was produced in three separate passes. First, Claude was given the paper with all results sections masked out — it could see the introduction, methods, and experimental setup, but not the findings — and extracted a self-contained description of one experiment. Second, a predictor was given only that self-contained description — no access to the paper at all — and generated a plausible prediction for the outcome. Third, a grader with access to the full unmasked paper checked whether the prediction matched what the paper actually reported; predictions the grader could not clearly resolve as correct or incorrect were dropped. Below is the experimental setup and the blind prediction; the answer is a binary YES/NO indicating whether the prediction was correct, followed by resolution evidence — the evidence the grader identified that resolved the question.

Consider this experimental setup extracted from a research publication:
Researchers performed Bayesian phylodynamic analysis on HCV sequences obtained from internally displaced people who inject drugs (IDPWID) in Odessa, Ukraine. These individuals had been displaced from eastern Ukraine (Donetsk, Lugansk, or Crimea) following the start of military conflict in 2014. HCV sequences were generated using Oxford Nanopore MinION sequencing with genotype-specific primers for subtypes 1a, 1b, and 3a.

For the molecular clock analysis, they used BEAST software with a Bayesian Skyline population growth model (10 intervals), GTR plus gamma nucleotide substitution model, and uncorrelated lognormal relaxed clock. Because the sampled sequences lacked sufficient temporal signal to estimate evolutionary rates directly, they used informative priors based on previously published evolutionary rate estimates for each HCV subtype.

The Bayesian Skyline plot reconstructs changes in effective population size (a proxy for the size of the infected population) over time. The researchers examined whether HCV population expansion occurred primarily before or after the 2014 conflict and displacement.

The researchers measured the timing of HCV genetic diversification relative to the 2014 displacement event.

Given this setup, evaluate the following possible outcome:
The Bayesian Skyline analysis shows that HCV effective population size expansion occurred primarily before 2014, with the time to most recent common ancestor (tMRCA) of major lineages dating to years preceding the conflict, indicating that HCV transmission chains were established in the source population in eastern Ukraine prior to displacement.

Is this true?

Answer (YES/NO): YES